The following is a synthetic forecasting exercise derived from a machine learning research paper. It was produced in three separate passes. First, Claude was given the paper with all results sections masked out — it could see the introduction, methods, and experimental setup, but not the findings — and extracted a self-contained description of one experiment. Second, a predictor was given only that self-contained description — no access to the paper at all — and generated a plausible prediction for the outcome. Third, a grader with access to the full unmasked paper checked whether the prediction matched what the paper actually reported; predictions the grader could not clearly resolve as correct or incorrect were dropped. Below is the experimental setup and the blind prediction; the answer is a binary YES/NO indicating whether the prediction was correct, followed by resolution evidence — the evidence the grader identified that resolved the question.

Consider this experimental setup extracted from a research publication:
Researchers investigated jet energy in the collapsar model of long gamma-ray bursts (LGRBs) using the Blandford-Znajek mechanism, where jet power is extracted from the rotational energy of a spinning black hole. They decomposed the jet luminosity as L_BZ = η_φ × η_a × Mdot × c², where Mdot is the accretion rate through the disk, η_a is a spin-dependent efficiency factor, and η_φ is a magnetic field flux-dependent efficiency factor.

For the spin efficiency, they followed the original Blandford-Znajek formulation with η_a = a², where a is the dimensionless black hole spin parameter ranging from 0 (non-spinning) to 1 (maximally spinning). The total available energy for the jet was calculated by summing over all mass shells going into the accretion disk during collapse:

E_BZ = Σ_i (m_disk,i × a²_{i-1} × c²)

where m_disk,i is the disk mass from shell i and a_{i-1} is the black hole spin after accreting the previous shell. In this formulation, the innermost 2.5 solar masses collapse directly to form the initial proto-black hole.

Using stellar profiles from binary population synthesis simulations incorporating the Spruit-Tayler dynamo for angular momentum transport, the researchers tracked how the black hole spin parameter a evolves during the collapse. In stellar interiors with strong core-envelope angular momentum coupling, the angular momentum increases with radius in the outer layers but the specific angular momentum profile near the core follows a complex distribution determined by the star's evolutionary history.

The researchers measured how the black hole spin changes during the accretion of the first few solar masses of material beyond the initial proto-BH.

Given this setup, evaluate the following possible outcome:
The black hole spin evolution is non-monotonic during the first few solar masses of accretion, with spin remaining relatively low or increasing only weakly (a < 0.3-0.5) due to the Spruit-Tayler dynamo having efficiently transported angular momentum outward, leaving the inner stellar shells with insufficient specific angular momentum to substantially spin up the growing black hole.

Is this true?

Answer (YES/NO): NO